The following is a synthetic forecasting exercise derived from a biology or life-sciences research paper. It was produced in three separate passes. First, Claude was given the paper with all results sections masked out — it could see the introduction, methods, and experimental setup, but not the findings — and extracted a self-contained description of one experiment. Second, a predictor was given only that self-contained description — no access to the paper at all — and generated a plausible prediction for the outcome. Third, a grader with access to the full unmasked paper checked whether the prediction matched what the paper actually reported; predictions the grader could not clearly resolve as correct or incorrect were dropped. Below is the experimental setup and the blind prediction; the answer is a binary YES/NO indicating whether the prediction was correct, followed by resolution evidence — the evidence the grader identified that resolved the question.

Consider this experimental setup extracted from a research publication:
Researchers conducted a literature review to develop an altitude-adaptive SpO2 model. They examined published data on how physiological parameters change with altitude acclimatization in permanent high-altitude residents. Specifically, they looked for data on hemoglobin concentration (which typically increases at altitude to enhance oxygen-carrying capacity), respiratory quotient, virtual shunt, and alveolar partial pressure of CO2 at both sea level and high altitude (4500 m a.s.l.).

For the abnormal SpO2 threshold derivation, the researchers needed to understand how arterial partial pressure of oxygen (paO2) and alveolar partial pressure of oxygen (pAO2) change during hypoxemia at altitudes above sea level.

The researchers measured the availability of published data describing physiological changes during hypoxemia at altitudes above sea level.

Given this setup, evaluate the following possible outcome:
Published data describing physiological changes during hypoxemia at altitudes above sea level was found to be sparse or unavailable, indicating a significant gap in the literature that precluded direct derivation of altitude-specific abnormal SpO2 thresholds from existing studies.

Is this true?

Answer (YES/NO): YES